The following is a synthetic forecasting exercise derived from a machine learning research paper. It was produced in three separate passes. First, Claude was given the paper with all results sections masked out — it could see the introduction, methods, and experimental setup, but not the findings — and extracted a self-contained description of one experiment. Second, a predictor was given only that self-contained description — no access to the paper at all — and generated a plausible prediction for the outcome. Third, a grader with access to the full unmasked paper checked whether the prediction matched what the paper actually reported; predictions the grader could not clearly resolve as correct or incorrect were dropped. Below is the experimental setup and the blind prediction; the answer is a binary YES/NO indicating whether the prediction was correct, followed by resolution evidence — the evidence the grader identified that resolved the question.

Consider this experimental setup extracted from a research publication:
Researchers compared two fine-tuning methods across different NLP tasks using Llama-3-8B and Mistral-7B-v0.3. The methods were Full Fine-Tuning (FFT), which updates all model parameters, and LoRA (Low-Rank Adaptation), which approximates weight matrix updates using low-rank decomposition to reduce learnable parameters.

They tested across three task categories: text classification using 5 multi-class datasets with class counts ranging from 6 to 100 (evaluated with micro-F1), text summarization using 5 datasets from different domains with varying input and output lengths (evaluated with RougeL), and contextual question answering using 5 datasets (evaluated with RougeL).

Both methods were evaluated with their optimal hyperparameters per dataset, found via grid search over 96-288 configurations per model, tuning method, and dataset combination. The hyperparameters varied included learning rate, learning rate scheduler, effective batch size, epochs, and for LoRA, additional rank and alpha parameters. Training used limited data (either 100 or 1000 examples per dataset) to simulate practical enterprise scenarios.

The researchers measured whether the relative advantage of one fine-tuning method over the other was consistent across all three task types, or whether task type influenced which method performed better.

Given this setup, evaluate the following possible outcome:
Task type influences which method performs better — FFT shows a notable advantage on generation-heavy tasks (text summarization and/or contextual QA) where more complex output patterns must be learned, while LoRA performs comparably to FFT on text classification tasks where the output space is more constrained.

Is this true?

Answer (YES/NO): NO